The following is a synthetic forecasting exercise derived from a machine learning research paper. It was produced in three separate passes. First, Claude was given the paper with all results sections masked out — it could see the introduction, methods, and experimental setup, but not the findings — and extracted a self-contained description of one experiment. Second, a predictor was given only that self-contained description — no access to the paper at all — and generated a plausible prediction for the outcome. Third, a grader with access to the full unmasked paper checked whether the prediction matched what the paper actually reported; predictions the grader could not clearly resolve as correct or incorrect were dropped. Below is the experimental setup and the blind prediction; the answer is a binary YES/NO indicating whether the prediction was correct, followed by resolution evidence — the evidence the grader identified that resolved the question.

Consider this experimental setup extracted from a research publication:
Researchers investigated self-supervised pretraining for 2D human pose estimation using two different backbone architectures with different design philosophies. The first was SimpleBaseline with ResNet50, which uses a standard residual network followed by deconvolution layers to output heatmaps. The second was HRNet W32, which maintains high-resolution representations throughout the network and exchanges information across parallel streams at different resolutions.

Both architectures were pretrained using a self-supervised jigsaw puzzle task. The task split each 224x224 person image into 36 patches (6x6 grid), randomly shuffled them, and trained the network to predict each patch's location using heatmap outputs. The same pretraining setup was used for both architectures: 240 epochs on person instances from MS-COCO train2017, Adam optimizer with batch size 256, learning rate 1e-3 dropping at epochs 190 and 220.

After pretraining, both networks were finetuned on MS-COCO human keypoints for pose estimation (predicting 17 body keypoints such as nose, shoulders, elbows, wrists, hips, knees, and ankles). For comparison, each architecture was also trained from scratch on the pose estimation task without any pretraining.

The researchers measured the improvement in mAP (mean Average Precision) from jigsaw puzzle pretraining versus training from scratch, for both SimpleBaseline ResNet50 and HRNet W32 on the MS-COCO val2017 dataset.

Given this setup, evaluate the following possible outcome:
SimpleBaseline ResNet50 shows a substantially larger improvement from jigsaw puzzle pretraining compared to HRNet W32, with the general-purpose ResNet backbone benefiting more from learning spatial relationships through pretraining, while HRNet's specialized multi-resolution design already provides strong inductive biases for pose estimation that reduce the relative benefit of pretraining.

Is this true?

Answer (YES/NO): NO